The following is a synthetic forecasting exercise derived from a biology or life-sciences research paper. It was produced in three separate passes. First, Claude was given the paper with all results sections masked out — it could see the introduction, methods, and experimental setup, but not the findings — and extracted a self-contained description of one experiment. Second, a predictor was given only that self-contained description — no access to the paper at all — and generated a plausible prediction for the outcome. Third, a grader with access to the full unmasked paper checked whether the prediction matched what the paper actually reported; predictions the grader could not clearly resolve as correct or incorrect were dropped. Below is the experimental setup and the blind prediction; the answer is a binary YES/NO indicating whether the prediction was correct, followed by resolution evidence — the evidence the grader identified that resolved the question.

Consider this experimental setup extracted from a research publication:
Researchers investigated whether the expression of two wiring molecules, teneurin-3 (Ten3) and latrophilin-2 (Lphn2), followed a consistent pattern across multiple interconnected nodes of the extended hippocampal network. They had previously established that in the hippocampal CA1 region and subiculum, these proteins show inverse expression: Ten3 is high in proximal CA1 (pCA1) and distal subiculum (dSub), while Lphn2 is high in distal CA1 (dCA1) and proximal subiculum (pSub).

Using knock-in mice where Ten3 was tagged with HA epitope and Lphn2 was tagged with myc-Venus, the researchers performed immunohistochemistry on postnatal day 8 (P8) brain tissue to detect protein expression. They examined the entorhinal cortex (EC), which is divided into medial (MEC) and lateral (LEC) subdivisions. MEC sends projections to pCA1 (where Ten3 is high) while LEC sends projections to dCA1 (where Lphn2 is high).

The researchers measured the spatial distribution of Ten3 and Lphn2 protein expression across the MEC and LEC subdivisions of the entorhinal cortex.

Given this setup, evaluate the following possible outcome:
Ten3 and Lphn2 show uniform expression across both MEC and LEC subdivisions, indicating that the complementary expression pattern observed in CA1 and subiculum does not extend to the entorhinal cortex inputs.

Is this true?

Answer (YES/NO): NO